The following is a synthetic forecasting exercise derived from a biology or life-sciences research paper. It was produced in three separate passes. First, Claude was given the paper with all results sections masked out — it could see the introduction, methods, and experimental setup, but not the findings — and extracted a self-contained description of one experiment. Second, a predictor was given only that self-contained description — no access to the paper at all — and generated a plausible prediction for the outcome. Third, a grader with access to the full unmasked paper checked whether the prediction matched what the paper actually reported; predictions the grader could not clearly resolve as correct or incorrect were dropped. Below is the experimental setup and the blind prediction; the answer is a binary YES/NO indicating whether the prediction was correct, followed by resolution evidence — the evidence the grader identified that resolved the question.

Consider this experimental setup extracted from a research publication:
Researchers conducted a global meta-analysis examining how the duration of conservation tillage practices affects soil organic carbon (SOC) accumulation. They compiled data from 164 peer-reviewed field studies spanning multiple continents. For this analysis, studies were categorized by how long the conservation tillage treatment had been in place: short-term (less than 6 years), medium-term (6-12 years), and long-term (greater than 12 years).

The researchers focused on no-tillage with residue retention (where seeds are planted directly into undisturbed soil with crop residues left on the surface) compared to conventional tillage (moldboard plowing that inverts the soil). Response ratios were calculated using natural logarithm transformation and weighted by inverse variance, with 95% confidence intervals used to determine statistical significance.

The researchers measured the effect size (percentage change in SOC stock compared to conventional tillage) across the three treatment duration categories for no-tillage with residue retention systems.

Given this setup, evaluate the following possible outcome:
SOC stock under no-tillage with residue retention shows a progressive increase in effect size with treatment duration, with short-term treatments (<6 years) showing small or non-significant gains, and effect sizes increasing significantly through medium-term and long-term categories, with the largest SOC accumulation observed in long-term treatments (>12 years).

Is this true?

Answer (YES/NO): NO